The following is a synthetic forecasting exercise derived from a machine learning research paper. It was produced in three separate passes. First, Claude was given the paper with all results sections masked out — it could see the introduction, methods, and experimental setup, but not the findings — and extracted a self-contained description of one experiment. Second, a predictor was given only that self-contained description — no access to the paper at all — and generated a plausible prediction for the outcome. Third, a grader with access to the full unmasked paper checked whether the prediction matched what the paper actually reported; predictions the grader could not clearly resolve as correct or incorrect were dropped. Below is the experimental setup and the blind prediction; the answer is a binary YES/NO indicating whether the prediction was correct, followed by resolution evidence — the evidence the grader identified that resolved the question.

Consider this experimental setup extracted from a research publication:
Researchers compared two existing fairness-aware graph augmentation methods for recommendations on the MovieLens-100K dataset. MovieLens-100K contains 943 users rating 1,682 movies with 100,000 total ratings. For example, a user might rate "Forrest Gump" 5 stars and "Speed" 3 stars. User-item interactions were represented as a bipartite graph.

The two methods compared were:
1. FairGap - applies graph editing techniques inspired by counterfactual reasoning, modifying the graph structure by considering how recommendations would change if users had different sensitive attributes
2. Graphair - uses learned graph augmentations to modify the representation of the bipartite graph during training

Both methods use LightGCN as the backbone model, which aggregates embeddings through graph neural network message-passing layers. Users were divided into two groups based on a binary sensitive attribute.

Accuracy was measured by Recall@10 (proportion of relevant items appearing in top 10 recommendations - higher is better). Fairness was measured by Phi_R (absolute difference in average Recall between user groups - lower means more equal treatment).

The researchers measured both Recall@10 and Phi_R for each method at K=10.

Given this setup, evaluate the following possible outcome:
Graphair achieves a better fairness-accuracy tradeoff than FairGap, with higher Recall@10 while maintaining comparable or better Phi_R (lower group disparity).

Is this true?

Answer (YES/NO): NO